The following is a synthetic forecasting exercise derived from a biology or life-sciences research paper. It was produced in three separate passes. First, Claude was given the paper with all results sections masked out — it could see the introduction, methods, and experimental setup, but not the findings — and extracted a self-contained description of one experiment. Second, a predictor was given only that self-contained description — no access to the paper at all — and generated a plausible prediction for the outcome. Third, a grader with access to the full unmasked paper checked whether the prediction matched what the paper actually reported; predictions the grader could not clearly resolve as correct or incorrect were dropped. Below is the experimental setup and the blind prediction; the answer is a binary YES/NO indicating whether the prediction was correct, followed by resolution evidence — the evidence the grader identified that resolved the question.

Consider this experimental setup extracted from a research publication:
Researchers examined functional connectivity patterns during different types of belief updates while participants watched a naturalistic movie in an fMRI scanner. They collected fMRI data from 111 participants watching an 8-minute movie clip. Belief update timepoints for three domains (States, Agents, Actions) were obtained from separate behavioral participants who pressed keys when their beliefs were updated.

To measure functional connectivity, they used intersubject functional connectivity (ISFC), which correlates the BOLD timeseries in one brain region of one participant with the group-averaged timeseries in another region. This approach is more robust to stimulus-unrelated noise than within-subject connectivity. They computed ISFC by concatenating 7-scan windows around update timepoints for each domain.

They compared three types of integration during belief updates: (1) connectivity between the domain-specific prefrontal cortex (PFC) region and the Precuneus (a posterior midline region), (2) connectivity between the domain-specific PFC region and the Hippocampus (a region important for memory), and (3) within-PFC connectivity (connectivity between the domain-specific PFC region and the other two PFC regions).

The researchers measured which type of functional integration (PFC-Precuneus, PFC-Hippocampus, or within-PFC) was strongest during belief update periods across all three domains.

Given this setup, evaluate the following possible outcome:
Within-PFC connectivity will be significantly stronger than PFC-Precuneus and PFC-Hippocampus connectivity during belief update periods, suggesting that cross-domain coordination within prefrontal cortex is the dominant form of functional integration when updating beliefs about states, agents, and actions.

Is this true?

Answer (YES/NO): NO